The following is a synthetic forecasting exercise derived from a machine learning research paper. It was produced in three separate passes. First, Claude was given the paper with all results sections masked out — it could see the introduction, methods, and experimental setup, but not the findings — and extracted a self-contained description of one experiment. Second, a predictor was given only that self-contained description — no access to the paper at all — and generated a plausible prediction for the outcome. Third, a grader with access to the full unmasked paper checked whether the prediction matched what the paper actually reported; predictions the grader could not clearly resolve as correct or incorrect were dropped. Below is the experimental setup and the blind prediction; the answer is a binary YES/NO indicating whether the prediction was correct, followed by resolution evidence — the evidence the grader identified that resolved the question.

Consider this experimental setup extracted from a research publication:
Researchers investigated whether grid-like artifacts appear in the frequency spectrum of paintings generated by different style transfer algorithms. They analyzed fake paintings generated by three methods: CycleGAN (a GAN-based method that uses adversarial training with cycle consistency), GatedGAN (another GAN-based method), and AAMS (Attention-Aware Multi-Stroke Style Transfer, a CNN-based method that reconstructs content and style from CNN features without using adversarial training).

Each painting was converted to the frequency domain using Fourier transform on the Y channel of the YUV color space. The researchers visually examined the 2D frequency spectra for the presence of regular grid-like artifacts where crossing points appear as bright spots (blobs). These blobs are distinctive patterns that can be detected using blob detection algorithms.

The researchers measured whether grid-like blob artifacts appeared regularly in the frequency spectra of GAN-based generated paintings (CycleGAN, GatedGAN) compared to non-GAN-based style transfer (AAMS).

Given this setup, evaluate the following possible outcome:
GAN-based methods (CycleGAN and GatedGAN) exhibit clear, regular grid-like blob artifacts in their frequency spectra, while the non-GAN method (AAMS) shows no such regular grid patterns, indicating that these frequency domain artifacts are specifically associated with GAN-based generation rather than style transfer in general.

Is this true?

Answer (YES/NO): YES